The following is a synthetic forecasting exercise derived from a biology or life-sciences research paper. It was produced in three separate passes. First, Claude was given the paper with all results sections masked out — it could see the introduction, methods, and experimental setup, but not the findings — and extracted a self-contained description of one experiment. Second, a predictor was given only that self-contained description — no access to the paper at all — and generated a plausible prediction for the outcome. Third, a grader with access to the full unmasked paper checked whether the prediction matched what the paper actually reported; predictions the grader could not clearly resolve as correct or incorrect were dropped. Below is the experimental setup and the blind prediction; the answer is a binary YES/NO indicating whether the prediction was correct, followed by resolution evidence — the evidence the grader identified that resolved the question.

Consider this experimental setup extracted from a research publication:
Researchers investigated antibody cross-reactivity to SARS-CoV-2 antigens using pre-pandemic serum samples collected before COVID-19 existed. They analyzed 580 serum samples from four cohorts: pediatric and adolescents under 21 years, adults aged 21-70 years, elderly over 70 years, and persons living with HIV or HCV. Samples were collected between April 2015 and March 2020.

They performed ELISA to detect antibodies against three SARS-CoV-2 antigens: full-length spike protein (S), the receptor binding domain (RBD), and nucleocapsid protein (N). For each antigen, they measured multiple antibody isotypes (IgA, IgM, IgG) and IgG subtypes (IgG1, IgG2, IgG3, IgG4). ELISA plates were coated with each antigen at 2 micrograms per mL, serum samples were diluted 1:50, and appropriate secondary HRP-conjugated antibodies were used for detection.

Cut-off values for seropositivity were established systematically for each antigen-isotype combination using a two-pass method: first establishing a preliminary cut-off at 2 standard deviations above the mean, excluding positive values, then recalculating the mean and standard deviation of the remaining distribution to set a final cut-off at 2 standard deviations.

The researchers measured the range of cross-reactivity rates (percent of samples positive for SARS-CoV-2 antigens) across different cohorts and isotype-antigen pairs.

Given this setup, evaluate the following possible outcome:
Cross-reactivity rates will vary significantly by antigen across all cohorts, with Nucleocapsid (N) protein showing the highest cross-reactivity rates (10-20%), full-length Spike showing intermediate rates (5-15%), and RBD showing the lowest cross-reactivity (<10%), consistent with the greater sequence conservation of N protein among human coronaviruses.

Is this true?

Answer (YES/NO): NO